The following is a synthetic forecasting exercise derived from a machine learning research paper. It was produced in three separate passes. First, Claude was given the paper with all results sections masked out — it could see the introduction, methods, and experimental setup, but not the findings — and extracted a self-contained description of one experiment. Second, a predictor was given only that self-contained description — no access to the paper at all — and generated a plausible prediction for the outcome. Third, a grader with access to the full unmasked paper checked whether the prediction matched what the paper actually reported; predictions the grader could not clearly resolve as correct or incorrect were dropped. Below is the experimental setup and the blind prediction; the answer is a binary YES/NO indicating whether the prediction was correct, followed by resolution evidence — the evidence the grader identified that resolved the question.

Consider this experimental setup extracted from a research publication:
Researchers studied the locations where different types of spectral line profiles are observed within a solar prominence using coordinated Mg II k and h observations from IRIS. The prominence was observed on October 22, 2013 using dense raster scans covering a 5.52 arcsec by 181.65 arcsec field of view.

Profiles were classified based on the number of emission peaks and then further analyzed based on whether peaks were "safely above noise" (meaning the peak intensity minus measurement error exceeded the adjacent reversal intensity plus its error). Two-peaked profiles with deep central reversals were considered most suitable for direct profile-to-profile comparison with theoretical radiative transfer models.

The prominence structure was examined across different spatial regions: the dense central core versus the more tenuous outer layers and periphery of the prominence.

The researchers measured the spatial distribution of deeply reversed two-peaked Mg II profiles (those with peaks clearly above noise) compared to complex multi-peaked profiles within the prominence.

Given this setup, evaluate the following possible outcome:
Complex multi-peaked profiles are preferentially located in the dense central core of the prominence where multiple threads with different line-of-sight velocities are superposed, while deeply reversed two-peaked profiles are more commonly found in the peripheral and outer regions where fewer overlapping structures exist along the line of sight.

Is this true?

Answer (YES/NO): YES